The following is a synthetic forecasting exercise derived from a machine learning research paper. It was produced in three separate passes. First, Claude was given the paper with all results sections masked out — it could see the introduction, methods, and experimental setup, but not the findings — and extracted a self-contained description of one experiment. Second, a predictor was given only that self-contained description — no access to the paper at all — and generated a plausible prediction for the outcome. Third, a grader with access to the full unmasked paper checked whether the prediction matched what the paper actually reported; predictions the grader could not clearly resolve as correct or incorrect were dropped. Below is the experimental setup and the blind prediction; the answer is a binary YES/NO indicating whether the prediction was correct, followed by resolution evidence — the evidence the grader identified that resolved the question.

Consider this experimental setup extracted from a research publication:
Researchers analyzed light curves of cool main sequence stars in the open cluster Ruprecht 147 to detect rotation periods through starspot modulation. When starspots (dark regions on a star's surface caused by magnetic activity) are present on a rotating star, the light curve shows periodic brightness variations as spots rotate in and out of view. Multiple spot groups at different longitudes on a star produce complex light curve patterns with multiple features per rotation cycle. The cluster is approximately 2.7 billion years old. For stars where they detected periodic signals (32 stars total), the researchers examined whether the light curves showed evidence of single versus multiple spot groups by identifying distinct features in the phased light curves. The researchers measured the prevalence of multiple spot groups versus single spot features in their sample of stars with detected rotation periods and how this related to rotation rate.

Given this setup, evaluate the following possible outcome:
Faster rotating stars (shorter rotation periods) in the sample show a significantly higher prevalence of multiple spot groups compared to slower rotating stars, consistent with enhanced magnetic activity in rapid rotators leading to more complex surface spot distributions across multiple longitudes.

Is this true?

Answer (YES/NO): NO